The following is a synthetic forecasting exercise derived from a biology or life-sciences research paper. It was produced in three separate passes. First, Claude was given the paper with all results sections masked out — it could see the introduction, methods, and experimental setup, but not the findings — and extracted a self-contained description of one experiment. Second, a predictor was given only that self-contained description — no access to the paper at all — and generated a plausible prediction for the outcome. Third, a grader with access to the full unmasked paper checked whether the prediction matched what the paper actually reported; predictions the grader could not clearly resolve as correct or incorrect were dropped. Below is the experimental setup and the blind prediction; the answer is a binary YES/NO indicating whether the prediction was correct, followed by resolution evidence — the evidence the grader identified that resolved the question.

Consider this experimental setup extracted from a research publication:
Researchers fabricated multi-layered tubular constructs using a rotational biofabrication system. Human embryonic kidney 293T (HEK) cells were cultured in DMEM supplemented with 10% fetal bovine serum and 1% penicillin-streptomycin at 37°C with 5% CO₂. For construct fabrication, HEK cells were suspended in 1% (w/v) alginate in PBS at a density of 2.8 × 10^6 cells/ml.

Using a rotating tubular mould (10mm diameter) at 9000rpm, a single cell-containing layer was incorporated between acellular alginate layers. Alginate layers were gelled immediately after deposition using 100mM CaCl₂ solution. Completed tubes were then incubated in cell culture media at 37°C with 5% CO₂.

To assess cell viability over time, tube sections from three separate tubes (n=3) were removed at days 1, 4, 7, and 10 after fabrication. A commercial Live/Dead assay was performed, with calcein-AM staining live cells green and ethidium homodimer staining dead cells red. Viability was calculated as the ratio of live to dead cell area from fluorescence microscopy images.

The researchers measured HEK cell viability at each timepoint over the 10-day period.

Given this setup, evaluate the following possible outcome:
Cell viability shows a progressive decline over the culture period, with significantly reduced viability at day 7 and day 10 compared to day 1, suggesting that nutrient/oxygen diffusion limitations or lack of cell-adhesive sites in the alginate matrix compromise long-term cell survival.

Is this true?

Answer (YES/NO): YES